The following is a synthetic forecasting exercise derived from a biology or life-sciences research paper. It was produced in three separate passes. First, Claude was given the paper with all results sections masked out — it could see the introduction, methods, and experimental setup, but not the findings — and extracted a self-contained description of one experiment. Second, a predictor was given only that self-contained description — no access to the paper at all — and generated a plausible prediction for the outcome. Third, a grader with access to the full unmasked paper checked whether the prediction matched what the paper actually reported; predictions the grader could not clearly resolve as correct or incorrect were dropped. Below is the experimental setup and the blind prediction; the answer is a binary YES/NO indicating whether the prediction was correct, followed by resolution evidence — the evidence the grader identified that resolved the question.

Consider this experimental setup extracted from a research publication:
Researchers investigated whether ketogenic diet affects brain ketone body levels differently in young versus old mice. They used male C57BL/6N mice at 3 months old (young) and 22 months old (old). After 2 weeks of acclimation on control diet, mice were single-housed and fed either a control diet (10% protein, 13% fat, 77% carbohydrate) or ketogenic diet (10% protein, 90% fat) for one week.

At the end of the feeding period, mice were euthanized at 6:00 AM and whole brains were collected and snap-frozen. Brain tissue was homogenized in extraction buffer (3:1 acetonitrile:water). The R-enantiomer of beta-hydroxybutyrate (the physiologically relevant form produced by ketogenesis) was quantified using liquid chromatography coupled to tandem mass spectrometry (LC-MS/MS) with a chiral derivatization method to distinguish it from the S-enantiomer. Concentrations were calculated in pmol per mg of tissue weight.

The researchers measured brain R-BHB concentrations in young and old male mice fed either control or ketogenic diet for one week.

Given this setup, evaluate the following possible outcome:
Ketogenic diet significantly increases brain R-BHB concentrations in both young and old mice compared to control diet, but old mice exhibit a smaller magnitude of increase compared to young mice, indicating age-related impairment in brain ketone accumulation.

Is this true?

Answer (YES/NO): NO